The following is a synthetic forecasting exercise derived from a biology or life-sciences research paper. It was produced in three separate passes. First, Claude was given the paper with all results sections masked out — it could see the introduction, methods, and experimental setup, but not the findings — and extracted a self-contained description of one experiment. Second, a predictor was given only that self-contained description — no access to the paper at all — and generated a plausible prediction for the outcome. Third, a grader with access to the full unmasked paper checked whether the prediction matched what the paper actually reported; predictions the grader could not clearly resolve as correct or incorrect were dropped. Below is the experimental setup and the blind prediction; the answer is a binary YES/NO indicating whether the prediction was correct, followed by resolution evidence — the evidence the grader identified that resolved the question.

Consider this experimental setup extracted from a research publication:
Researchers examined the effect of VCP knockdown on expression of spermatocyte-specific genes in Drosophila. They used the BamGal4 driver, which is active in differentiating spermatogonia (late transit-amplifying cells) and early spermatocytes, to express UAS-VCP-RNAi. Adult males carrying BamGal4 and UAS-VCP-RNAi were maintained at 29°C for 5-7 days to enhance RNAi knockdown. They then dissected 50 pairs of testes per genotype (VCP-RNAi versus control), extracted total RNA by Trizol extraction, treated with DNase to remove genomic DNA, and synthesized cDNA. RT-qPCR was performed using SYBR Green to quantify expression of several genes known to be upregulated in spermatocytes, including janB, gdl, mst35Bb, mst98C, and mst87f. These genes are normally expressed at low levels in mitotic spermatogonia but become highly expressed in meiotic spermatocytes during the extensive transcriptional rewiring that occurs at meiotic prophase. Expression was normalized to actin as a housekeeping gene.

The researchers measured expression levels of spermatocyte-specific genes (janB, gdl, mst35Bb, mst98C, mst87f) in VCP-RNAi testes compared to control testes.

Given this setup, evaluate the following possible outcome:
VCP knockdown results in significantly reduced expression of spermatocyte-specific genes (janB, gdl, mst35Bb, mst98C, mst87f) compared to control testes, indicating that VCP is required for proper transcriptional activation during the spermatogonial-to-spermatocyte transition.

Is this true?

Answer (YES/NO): YES